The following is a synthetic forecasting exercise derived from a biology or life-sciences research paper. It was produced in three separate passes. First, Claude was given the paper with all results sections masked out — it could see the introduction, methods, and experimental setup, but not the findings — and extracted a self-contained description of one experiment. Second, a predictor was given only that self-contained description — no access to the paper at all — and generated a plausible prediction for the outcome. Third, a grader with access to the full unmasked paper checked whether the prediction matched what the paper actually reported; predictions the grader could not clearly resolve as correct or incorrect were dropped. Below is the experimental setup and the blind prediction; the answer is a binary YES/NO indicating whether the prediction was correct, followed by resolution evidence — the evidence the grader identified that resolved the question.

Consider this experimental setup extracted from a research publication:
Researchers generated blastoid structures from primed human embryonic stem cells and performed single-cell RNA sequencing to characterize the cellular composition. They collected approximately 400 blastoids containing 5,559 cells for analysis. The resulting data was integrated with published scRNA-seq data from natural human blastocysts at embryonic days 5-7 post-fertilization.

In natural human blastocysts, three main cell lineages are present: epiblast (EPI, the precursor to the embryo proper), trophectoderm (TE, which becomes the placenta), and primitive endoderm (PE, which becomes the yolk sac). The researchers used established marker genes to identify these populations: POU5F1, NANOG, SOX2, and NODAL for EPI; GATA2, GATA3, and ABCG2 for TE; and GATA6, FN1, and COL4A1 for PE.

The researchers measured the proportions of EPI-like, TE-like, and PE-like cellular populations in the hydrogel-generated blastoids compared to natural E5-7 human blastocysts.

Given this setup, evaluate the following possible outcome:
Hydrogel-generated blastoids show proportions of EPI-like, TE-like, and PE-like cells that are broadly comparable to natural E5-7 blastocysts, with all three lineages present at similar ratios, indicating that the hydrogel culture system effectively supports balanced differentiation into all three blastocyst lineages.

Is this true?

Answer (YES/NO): NO